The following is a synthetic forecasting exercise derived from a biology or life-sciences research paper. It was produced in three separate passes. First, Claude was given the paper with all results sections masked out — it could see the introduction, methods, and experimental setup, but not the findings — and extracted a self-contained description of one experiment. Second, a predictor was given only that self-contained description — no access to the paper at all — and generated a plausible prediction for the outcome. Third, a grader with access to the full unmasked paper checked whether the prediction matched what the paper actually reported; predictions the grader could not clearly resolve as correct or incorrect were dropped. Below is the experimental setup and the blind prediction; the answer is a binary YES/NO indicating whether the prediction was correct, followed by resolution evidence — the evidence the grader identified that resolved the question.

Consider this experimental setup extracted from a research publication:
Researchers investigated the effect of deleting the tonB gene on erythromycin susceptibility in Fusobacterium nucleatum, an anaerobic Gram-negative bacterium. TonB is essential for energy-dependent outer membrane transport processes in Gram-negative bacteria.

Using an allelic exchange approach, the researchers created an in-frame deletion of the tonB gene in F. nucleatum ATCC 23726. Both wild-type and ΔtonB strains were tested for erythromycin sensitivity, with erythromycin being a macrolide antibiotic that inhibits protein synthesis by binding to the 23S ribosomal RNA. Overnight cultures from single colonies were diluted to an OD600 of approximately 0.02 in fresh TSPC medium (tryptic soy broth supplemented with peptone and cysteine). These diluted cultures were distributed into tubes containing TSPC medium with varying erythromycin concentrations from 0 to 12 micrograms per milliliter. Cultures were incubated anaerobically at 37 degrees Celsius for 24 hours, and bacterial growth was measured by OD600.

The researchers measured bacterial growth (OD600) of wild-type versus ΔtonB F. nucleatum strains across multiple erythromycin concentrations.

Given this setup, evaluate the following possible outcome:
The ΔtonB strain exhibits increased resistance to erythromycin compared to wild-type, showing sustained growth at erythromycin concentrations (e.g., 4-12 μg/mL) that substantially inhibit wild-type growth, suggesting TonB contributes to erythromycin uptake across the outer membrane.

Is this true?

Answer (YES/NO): NO